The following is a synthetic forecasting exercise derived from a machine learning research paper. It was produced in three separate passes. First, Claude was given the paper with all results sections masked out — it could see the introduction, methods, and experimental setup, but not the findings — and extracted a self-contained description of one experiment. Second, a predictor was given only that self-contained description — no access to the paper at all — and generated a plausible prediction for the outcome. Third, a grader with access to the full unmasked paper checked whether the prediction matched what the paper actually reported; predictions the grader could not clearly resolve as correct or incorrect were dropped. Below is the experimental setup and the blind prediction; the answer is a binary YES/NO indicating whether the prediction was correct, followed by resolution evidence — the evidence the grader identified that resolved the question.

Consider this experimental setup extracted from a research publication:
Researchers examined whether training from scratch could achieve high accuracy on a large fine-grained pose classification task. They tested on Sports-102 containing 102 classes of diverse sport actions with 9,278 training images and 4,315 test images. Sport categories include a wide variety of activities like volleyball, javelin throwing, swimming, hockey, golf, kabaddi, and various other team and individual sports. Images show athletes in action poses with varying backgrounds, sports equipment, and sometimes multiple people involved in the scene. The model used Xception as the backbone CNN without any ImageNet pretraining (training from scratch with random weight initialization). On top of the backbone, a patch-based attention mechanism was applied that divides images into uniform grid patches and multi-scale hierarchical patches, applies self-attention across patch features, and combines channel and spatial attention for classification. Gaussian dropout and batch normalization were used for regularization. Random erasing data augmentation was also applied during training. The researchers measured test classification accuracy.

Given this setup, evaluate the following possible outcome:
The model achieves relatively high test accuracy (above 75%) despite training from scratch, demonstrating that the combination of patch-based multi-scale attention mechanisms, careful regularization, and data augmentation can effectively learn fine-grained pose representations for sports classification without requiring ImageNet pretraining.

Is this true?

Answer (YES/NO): YES